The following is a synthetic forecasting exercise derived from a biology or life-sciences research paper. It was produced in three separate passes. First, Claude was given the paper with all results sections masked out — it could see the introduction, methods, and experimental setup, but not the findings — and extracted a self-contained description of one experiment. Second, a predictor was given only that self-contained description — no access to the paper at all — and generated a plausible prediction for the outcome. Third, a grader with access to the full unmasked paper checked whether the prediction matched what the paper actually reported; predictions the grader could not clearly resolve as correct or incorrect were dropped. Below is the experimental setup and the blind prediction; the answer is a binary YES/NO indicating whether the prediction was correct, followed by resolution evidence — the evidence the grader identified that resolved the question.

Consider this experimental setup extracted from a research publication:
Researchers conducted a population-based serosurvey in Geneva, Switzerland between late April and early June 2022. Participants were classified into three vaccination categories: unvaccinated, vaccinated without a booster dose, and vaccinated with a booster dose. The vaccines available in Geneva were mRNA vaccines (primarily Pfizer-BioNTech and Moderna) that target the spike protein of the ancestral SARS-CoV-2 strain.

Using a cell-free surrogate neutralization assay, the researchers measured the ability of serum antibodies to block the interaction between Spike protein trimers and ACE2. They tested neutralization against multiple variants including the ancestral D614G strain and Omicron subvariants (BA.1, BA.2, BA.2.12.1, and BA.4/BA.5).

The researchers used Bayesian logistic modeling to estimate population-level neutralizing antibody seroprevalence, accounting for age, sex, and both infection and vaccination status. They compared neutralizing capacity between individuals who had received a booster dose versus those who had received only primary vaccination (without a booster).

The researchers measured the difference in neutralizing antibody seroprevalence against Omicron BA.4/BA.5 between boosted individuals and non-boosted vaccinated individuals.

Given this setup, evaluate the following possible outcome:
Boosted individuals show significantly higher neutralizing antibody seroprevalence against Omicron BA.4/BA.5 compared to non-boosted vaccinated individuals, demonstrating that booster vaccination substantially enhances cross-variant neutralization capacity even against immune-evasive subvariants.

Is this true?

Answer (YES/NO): YES